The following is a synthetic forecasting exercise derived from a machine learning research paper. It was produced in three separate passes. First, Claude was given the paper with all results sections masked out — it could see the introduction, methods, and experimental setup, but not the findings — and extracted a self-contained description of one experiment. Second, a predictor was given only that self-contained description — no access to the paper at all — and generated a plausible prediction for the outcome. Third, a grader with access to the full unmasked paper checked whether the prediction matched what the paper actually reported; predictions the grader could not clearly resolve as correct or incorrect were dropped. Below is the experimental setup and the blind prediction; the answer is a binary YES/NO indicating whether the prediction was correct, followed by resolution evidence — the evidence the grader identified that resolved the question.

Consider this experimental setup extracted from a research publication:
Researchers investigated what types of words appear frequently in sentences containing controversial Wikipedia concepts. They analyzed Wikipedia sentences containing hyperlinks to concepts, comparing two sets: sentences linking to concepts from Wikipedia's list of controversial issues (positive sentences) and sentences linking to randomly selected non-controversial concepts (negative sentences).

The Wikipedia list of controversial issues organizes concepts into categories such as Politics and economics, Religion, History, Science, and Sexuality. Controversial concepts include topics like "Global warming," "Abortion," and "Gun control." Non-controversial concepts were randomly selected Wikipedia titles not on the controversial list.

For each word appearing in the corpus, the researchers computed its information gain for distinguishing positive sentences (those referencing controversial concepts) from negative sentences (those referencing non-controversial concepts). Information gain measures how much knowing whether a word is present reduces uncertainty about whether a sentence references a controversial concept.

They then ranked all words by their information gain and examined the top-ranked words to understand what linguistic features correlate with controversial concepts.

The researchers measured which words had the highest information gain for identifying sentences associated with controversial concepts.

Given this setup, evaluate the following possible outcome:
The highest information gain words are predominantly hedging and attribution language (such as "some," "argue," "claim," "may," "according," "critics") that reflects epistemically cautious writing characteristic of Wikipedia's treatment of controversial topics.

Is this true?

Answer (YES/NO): NO